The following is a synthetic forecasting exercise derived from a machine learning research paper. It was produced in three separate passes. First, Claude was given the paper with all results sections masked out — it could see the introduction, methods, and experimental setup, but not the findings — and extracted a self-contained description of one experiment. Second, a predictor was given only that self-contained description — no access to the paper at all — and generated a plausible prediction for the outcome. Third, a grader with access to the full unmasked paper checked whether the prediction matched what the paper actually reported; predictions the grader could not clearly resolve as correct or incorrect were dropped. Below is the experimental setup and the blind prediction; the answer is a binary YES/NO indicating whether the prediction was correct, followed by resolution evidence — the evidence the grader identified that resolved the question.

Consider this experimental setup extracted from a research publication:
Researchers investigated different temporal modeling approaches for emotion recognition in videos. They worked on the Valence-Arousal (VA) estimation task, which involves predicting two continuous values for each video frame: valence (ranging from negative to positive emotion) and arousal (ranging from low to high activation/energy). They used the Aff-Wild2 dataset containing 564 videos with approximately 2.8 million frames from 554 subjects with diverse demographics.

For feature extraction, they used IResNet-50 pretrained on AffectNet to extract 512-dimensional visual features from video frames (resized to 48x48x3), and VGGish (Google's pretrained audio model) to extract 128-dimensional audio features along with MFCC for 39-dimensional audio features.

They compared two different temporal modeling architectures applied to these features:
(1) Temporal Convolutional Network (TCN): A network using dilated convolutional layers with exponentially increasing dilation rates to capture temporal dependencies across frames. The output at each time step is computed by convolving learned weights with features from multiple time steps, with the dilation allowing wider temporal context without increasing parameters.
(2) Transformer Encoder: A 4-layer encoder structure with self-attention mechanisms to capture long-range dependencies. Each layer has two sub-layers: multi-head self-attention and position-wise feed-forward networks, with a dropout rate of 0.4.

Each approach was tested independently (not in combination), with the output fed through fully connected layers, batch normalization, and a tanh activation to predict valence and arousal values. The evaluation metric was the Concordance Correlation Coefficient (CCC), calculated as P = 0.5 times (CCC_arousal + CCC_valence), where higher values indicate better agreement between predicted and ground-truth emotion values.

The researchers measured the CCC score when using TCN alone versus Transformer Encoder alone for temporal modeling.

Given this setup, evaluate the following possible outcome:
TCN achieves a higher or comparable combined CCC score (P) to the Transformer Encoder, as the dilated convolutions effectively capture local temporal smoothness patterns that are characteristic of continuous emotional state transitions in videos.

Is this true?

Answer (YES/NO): YES